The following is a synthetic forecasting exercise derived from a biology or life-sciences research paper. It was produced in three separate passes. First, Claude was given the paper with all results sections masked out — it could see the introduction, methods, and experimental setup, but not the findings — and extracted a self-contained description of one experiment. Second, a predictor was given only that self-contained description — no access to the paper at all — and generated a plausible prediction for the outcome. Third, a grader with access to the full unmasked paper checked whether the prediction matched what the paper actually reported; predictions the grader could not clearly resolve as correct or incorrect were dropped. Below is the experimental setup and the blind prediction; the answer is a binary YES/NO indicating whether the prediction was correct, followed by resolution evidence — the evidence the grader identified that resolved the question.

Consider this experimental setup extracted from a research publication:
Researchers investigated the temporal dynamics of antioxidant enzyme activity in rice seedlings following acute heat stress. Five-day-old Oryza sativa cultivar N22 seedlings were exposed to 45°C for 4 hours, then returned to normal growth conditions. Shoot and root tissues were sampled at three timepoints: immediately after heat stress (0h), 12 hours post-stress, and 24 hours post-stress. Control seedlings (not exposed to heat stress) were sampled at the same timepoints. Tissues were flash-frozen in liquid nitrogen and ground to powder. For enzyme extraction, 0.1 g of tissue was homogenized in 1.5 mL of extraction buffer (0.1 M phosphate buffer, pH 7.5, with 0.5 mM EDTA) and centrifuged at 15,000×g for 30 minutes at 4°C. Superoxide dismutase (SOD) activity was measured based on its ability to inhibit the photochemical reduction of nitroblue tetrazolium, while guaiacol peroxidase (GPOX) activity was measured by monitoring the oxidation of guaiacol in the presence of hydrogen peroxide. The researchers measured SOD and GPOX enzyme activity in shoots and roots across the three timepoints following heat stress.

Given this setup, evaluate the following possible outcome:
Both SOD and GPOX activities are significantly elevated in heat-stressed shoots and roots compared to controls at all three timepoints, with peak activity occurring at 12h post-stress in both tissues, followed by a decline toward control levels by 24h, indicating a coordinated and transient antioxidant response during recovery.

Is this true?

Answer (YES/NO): NO